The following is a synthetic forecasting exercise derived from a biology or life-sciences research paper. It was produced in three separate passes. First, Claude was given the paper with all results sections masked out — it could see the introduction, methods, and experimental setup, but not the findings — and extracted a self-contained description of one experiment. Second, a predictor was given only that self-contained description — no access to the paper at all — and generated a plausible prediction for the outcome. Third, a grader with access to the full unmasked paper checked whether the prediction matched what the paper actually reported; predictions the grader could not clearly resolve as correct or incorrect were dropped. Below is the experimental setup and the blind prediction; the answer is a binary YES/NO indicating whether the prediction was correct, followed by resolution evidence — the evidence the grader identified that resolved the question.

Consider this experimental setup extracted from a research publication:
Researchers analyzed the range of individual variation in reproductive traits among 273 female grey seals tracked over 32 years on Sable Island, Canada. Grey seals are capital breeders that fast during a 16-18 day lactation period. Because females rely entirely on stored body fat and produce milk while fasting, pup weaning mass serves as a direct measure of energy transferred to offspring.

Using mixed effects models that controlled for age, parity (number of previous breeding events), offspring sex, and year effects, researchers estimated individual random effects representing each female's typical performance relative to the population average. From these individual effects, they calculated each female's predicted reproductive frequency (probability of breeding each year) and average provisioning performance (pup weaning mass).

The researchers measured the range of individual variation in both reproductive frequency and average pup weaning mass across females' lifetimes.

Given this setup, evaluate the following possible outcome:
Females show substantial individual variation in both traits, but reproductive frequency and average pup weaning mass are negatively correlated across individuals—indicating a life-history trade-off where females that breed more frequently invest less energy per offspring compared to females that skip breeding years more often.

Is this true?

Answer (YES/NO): NO